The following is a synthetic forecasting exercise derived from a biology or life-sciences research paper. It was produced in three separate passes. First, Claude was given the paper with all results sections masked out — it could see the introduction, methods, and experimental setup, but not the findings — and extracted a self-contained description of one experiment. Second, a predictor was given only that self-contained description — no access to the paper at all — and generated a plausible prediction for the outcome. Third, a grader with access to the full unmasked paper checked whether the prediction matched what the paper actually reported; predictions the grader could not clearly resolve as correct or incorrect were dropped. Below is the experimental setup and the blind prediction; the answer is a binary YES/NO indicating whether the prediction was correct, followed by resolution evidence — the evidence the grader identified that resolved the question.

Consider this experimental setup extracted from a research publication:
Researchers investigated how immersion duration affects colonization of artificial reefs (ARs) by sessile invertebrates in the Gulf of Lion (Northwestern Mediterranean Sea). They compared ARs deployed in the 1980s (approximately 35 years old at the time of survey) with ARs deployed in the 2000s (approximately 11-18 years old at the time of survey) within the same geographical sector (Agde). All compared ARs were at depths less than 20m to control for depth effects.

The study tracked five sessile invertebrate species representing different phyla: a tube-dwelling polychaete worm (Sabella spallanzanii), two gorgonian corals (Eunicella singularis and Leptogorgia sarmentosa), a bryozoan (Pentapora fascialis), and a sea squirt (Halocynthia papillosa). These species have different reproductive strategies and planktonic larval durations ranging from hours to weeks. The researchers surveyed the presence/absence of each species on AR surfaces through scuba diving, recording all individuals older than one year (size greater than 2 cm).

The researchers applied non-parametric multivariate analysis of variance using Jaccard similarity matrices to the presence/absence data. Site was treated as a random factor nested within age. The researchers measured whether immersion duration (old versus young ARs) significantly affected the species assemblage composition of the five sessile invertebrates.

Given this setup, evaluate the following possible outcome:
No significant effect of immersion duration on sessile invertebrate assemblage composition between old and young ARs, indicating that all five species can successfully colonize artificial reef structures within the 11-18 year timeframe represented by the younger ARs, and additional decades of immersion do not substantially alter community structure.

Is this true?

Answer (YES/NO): YES